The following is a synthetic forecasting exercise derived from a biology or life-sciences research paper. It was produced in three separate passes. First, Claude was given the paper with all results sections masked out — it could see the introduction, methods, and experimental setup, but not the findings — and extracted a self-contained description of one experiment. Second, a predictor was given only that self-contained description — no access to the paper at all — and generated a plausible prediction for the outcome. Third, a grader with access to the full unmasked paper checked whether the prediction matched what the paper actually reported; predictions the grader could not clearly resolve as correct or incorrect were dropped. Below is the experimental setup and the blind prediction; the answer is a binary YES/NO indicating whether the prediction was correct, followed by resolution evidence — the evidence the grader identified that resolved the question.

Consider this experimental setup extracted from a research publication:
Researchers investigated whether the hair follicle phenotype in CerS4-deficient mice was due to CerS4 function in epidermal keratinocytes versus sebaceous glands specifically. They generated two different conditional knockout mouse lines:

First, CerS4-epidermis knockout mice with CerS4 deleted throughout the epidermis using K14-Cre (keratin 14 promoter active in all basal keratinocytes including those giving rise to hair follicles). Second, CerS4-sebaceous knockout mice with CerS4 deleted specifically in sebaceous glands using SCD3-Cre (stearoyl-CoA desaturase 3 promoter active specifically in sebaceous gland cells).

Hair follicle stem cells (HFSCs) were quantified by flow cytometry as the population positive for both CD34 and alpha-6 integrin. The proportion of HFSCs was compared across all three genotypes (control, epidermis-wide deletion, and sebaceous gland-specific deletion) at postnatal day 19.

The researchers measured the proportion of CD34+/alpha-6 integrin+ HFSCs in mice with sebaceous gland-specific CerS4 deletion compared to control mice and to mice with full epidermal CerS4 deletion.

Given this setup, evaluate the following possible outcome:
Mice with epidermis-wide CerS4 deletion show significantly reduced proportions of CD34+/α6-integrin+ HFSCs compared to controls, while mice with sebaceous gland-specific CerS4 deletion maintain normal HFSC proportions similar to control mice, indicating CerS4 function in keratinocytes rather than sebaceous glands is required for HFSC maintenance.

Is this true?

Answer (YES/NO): YES